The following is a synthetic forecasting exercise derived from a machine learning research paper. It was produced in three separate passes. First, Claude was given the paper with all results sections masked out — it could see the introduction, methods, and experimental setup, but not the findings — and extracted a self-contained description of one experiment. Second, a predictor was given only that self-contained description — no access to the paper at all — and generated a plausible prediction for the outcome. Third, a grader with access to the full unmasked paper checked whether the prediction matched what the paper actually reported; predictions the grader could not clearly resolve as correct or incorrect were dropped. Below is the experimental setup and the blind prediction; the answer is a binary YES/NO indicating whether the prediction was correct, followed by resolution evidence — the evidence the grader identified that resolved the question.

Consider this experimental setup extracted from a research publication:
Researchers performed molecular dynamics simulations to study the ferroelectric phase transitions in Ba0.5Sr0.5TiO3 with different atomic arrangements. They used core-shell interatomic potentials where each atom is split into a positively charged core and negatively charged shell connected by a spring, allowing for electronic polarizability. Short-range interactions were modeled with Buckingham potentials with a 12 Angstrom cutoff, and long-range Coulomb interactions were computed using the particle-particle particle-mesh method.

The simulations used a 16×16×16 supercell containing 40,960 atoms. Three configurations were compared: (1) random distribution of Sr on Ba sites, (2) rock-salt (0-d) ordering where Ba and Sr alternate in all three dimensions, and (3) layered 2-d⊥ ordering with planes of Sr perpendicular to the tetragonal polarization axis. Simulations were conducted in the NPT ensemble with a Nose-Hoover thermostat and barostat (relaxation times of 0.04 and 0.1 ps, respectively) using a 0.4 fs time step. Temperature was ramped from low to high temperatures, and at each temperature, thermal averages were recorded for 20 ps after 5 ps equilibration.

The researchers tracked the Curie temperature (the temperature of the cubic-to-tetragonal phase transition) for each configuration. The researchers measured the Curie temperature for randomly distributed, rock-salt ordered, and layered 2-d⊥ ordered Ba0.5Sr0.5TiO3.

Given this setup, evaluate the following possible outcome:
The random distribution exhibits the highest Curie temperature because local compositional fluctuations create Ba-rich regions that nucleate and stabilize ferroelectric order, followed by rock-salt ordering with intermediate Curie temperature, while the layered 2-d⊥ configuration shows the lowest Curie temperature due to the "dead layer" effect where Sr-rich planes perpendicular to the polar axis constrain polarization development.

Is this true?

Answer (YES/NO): NO